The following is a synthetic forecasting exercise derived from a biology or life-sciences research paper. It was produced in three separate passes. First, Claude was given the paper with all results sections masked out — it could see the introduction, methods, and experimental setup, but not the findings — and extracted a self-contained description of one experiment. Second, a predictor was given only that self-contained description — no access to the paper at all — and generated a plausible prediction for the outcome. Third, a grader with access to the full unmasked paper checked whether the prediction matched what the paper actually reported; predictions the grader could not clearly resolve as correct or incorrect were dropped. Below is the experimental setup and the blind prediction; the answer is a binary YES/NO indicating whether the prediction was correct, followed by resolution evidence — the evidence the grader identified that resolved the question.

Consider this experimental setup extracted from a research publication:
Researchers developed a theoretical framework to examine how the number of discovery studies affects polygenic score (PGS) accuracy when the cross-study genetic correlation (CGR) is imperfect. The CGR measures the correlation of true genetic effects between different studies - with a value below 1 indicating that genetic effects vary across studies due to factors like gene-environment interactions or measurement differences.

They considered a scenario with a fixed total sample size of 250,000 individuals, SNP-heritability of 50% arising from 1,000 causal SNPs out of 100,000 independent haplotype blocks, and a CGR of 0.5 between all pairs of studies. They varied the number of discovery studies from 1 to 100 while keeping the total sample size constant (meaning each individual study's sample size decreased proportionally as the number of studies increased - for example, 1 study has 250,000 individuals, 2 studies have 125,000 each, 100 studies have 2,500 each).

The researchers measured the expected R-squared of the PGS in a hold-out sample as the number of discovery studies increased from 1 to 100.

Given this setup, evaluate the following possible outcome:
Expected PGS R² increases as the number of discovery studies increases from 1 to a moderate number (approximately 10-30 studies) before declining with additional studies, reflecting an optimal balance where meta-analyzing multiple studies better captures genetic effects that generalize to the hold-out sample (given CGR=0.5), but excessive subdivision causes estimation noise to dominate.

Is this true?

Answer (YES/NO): NO